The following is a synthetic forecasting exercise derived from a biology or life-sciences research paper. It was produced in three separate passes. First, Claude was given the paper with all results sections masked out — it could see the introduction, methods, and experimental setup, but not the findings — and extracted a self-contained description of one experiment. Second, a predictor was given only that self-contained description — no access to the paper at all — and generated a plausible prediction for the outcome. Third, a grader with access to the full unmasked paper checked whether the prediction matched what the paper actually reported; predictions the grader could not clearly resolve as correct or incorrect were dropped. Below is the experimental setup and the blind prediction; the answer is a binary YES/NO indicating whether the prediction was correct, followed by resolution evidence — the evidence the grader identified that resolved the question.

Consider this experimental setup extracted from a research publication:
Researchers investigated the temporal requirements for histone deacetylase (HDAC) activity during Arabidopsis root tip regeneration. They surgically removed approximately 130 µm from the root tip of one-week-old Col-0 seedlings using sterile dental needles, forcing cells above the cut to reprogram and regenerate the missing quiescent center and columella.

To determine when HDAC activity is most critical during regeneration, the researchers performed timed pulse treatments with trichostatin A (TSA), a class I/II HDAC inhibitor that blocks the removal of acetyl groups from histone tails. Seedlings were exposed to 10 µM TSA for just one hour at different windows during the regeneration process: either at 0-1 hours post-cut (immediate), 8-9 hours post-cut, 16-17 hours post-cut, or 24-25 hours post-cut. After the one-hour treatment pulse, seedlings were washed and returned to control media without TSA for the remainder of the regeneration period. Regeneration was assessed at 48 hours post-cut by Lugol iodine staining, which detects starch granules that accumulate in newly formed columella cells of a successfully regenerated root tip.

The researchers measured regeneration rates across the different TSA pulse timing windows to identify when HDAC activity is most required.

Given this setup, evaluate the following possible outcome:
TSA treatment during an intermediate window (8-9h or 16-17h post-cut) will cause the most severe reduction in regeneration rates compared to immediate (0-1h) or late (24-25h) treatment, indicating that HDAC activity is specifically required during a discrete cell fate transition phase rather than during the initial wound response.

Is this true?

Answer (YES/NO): NO